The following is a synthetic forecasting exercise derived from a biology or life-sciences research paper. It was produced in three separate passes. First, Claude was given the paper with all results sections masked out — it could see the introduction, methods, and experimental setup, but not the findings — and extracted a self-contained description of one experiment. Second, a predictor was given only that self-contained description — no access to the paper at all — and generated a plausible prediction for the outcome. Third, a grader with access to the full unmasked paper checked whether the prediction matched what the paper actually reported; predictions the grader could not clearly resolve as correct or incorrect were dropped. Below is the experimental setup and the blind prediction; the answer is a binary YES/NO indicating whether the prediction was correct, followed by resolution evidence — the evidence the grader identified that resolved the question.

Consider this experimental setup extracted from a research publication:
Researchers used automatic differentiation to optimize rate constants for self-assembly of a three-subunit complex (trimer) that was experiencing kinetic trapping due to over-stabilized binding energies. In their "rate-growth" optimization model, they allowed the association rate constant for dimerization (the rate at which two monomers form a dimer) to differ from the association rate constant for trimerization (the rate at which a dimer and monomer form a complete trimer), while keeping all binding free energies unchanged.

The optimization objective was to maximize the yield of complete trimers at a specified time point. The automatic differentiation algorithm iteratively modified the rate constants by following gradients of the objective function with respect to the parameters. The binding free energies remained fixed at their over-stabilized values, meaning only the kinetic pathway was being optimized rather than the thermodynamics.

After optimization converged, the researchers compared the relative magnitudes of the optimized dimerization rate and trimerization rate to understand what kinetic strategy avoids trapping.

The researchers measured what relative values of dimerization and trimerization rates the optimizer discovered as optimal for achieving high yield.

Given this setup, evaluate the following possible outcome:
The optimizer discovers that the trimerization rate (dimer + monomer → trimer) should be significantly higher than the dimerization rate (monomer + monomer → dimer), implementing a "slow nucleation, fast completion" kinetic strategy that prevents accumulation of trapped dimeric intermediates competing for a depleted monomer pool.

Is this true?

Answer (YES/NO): YES